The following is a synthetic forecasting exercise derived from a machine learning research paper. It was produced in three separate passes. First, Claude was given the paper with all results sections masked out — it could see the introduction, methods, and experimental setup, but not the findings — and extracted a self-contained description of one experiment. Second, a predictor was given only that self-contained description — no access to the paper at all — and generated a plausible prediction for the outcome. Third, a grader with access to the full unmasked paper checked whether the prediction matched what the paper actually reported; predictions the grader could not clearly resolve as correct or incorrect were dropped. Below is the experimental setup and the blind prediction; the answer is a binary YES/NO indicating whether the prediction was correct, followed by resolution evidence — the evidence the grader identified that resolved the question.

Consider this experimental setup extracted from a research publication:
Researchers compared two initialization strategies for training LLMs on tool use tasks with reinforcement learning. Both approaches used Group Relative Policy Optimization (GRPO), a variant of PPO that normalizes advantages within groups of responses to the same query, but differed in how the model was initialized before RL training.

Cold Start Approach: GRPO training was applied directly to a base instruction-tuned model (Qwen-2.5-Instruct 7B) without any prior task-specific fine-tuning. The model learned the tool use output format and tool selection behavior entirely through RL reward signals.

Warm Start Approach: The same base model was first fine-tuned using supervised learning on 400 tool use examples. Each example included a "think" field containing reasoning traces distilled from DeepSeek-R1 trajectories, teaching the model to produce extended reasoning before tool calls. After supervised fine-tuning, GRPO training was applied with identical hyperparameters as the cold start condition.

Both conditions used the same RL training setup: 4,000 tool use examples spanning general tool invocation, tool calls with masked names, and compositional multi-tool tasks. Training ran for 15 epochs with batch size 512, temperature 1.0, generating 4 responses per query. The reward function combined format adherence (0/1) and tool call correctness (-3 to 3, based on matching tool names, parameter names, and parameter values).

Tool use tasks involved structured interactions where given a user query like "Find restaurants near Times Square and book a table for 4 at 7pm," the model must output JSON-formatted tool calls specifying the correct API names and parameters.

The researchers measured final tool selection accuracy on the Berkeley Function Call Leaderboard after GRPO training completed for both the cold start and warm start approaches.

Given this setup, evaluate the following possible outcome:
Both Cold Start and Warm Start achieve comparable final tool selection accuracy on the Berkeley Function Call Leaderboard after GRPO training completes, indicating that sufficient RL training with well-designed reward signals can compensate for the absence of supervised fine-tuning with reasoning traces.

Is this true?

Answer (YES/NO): NO